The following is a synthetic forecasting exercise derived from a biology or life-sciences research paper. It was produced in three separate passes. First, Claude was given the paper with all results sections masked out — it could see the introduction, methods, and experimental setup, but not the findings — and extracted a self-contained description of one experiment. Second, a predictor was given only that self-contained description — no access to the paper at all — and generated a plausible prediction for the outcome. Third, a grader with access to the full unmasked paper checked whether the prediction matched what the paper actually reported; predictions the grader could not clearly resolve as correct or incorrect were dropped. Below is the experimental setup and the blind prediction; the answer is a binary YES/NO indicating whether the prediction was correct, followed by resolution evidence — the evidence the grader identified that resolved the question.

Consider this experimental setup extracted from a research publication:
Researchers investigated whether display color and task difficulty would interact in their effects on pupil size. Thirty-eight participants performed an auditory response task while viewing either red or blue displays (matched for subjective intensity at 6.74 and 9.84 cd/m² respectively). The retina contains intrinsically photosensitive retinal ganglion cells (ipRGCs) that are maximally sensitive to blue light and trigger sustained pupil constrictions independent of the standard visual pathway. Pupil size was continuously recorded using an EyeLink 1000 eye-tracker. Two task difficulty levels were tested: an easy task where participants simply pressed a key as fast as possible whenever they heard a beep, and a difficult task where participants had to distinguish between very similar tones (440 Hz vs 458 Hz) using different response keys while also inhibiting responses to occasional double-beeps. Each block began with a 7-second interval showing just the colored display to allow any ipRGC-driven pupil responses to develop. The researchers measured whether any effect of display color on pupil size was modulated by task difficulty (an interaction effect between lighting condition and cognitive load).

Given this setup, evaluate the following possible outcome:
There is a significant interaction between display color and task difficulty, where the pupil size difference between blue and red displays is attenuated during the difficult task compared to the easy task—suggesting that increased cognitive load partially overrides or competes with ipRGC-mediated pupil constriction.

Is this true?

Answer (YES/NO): NO